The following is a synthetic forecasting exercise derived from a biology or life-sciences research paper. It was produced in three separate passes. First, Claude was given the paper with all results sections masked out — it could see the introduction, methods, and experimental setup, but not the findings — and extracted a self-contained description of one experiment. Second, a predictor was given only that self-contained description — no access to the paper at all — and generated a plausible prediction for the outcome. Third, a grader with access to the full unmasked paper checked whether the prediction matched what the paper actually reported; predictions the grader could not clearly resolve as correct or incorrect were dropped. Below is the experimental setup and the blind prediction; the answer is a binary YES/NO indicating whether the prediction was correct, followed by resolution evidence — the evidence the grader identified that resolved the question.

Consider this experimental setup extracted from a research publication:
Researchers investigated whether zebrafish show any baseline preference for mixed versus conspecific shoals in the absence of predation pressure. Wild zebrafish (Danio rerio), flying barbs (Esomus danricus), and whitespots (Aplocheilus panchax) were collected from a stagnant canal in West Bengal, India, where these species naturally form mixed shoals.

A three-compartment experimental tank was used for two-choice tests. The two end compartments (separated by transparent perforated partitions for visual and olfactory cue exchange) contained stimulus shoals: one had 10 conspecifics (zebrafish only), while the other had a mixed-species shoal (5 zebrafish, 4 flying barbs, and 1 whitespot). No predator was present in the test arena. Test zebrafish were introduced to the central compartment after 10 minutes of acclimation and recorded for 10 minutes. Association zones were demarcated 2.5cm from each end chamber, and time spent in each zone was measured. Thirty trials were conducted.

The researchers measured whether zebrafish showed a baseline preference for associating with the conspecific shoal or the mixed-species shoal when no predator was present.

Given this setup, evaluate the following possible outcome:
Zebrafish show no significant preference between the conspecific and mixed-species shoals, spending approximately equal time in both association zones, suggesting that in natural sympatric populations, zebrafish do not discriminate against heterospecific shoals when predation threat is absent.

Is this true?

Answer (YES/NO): YES